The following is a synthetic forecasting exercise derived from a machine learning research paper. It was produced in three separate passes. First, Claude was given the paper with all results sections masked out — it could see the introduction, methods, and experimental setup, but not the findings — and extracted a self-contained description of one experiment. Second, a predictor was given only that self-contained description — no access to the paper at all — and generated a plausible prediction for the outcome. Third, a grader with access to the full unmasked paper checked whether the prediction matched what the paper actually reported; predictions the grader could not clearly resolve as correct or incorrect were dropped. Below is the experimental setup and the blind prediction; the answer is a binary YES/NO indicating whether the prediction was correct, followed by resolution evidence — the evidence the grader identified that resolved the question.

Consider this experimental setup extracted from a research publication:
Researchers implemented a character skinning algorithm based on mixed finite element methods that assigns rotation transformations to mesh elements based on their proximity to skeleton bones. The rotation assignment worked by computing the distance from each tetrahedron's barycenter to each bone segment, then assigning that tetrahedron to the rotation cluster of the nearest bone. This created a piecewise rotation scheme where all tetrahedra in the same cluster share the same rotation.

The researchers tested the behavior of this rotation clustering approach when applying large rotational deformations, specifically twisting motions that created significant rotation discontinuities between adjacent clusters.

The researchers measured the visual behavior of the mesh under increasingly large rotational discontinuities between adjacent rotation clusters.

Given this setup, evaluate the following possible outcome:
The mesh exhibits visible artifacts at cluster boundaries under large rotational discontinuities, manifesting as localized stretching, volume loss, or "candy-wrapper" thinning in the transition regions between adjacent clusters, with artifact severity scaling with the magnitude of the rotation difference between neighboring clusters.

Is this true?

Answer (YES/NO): NO